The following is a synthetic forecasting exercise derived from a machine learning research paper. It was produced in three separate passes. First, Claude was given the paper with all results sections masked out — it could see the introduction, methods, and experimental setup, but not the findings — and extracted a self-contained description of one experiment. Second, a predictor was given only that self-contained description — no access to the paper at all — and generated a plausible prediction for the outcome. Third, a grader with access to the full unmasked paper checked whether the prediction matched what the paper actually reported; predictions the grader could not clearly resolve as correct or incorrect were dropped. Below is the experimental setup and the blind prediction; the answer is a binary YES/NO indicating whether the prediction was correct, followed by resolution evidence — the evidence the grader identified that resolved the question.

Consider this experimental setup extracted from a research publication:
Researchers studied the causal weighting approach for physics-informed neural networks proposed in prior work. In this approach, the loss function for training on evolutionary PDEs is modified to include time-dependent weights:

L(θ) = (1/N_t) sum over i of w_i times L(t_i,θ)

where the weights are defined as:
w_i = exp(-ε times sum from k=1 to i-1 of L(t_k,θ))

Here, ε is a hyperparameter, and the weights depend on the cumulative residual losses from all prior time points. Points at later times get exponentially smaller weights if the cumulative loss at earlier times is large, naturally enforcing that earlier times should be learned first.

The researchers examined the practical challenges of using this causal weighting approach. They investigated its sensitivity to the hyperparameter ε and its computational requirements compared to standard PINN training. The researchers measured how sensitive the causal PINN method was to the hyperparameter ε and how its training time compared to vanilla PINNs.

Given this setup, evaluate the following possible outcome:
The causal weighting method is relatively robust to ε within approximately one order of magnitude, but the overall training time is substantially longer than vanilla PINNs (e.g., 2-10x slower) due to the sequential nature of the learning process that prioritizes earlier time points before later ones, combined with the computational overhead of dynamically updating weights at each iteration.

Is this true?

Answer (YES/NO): NO